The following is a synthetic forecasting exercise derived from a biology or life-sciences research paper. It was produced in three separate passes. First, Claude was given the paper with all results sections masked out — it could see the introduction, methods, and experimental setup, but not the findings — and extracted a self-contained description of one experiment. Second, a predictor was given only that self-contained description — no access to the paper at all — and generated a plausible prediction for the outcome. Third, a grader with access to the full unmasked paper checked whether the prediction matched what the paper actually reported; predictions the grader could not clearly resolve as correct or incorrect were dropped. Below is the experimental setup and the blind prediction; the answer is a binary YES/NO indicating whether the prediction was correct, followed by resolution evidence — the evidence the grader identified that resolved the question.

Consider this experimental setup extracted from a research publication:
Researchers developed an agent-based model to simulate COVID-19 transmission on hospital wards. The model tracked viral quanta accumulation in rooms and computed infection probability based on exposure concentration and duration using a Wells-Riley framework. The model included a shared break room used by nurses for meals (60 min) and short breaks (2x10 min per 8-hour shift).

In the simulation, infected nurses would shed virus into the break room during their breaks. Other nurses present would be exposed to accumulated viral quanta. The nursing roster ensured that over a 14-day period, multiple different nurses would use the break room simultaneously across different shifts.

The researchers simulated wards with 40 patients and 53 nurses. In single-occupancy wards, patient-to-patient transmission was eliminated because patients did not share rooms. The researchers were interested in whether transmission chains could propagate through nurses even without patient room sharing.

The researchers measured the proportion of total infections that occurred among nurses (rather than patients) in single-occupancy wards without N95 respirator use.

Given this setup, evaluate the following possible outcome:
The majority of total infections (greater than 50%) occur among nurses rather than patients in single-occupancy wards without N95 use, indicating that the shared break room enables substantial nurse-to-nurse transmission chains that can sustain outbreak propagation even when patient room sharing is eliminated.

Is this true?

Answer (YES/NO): YES